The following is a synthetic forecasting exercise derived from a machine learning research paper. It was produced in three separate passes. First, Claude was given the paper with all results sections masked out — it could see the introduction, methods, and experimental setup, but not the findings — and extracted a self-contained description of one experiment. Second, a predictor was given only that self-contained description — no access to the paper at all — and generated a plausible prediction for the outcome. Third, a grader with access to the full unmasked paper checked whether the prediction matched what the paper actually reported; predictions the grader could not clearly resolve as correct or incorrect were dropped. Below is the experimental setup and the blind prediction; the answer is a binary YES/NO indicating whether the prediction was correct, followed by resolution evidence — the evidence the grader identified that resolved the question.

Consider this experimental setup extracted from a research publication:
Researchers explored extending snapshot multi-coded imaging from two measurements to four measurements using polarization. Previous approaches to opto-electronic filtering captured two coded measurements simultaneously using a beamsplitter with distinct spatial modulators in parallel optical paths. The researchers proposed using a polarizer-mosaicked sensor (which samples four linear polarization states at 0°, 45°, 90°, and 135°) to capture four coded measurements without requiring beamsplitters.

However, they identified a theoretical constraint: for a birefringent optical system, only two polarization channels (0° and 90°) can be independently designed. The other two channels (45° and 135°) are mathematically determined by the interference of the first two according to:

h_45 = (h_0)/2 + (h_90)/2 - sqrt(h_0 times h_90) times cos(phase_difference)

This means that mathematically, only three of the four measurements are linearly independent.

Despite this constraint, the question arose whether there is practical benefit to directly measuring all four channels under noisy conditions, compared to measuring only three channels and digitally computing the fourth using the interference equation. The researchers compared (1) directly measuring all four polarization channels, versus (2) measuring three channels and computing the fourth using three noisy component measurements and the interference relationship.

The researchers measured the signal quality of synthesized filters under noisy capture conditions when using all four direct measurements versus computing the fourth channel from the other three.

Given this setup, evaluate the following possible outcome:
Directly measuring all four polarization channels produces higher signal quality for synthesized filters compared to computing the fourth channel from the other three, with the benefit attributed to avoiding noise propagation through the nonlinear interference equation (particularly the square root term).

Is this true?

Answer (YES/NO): NO